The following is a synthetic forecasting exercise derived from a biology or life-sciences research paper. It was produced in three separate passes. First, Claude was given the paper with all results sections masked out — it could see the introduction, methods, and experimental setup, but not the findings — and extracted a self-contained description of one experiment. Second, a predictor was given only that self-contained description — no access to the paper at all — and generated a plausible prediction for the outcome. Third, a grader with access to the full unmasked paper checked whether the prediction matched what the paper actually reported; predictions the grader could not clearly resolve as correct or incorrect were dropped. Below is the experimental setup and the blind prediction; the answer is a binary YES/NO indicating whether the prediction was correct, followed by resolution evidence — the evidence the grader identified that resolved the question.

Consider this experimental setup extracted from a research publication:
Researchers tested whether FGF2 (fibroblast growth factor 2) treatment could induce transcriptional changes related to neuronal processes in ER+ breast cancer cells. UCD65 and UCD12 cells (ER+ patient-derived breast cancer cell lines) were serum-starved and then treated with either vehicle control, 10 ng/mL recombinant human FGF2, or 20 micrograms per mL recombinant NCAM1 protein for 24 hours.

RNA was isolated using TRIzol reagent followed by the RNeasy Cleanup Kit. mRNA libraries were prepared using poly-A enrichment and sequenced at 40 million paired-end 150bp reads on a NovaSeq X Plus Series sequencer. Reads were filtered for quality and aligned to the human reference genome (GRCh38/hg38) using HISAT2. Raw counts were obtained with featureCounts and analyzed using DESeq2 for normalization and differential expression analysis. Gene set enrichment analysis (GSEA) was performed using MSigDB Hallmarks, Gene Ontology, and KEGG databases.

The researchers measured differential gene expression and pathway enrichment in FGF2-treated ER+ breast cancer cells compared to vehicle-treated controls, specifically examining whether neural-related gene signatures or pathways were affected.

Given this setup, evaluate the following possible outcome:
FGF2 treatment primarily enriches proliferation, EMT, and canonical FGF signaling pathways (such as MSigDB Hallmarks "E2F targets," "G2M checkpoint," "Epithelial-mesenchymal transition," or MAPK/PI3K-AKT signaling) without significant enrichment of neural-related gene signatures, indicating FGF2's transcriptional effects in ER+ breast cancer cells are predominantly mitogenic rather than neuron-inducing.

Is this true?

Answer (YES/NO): YES